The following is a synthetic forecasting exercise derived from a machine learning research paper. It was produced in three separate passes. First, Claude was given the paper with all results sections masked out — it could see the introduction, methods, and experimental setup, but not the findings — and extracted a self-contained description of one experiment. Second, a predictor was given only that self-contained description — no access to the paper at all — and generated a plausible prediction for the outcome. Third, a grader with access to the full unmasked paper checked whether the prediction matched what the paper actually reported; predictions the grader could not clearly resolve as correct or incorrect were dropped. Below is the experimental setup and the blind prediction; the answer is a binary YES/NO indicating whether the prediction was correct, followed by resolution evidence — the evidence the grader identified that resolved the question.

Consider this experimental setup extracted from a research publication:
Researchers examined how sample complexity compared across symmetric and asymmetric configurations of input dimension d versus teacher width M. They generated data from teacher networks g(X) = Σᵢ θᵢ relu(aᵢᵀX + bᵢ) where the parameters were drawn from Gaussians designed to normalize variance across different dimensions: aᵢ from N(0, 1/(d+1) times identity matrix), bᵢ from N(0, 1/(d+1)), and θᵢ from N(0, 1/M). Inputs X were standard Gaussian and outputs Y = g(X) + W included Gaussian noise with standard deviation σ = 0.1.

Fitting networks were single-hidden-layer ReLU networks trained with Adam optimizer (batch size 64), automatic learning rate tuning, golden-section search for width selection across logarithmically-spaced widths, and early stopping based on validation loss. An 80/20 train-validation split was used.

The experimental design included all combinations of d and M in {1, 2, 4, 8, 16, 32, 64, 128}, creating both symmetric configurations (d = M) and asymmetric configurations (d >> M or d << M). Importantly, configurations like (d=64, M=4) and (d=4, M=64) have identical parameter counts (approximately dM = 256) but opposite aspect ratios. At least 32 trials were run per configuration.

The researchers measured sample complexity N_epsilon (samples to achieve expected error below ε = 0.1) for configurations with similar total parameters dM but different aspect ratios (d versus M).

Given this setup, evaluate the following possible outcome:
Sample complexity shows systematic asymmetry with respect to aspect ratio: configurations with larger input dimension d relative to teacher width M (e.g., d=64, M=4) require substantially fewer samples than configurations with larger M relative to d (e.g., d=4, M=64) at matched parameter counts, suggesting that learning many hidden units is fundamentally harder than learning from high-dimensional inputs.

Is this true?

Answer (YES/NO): NO